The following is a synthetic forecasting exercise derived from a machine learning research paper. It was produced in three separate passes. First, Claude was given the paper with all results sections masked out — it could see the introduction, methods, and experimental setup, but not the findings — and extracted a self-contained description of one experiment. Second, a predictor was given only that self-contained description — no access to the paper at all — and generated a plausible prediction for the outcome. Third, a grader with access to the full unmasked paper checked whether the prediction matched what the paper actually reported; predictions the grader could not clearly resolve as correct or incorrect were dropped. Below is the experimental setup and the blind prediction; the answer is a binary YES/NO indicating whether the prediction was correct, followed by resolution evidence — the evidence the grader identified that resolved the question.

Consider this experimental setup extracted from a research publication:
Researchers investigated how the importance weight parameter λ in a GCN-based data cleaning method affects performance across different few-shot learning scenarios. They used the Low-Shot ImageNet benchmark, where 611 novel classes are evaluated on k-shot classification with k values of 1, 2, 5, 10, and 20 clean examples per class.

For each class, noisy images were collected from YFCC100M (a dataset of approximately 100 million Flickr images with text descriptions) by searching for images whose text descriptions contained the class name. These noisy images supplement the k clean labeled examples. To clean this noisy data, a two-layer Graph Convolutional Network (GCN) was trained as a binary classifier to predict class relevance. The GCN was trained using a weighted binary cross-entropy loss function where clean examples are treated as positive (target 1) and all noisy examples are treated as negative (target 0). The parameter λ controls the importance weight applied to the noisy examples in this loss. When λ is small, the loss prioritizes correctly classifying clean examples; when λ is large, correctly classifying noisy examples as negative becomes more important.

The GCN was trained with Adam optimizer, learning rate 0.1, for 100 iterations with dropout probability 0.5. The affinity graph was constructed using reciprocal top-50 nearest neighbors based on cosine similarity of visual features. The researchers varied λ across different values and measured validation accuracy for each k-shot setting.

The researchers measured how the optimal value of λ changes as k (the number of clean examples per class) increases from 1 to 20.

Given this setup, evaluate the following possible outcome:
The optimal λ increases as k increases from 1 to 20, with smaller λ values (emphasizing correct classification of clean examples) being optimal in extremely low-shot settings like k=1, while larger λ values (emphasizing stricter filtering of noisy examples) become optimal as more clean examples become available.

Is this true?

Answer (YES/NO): YES